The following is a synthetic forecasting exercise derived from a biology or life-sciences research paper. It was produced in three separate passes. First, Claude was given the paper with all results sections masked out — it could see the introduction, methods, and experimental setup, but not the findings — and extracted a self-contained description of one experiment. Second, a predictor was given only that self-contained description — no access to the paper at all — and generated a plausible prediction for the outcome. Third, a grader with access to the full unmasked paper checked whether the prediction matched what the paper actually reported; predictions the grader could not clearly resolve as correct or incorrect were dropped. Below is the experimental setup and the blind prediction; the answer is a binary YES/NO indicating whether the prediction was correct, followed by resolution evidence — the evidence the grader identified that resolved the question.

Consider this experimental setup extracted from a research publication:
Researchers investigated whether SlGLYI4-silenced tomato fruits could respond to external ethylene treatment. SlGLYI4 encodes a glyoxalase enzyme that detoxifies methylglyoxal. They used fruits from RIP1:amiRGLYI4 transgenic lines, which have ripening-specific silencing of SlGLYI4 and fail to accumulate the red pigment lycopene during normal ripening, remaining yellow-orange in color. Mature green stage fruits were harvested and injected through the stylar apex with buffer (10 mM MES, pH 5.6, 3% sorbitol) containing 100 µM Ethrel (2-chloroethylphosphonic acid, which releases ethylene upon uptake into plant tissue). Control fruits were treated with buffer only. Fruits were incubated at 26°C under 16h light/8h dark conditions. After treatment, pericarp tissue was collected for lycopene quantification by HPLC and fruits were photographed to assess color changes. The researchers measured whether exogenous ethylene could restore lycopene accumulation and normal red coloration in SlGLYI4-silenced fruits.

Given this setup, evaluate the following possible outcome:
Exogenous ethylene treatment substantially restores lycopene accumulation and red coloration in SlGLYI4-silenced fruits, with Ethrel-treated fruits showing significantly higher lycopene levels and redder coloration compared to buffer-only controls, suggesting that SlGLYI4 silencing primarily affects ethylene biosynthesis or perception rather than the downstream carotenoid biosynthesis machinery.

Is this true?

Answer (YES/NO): YES